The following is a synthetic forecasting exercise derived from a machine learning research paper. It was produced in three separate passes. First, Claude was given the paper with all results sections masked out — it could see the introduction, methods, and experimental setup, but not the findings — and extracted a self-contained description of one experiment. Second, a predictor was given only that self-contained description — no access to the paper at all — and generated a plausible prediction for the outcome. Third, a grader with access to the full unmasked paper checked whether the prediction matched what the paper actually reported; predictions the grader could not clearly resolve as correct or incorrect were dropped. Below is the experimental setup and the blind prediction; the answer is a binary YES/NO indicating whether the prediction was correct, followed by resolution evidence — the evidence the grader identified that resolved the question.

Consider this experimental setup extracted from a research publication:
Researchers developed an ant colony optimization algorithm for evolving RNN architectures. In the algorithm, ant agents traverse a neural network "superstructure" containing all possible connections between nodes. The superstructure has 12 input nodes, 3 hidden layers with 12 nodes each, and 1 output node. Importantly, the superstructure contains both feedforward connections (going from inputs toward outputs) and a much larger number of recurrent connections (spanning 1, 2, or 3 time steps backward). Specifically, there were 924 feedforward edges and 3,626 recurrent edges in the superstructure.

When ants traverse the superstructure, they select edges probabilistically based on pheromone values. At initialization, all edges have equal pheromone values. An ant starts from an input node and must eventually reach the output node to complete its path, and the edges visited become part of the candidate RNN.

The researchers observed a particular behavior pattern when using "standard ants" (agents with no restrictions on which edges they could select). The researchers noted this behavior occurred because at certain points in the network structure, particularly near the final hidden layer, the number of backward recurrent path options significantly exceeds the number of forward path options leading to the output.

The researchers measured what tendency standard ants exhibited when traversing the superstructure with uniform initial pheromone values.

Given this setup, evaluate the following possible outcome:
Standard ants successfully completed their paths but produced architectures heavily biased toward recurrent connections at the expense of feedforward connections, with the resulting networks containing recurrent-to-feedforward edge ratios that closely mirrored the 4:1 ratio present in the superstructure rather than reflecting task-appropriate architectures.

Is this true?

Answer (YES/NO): NO